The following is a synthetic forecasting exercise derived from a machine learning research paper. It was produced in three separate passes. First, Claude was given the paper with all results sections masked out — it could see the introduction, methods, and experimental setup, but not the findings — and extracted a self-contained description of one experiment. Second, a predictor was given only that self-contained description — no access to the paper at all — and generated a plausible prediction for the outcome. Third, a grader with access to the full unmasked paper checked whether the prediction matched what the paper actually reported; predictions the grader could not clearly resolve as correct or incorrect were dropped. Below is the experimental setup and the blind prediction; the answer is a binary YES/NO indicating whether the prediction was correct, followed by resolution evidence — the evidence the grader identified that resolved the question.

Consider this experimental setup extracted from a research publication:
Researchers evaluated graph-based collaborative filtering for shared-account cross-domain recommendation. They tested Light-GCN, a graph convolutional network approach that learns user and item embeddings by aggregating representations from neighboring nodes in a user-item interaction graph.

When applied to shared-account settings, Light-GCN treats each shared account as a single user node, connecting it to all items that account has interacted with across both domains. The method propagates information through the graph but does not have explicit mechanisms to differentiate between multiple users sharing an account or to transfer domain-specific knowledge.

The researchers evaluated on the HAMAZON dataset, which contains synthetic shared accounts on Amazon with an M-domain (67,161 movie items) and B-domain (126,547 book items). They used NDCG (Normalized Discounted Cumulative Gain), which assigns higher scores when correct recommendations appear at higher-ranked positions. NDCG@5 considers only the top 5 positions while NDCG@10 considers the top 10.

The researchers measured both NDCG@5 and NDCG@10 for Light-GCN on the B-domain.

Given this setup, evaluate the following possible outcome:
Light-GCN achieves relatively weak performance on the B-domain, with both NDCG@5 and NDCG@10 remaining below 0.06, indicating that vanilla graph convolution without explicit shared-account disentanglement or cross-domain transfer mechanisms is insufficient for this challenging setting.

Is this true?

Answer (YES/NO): NO